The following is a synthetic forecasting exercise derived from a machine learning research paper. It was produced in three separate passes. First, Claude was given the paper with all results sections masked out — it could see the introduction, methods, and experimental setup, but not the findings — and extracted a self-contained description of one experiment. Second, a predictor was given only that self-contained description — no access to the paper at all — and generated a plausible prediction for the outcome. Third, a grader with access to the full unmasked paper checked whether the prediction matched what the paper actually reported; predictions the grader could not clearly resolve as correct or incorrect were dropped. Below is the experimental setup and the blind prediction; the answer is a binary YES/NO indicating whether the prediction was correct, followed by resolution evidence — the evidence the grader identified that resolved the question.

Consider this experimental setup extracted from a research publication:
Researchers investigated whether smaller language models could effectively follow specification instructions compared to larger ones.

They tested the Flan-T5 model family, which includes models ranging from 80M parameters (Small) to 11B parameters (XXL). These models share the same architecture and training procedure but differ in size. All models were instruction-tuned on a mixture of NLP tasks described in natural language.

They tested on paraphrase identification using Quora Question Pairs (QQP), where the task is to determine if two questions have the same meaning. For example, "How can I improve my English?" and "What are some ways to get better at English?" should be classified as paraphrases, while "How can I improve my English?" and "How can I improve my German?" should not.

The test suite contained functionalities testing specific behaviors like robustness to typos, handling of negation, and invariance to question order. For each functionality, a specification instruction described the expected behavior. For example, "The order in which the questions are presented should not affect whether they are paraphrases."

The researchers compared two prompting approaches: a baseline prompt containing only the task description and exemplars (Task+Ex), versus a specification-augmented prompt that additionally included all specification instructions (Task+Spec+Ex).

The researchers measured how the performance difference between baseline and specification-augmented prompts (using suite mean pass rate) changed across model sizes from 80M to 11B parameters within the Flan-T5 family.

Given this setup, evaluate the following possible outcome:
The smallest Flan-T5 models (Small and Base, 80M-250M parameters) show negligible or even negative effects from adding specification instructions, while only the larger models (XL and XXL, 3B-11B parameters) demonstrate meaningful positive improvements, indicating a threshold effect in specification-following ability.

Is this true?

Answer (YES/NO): NO